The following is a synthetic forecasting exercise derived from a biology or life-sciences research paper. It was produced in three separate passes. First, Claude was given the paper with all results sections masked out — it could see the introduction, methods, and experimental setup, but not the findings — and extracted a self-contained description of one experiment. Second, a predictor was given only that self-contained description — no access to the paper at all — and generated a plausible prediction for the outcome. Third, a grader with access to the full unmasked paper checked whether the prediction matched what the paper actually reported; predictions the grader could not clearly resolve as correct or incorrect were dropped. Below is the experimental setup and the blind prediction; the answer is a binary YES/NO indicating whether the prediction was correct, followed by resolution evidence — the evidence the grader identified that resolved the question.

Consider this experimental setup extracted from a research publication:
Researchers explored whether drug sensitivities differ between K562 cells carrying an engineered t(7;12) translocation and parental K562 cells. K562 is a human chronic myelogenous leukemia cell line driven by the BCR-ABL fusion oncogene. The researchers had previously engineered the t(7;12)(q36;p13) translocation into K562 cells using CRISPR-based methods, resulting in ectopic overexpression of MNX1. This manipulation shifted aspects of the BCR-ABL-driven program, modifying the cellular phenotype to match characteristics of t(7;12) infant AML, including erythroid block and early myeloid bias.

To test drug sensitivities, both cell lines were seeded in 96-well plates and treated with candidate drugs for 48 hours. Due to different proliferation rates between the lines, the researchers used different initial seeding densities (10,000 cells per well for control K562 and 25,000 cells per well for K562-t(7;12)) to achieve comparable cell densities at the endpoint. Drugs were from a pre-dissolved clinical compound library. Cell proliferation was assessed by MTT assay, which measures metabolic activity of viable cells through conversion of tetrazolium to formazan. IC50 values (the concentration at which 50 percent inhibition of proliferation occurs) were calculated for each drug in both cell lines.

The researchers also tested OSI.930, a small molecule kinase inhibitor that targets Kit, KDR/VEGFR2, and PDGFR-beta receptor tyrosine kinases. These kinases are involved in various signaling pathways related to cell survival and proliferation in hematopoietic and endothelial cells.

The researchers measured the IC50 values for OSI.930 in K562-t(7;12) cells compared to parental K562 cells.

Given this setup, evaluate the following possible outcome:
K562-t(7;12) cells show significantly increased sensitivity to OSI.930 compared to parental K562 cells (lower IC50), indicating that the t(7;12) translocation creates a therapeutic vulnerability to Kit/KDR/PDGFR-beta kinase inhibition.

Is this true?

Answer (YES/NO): NO